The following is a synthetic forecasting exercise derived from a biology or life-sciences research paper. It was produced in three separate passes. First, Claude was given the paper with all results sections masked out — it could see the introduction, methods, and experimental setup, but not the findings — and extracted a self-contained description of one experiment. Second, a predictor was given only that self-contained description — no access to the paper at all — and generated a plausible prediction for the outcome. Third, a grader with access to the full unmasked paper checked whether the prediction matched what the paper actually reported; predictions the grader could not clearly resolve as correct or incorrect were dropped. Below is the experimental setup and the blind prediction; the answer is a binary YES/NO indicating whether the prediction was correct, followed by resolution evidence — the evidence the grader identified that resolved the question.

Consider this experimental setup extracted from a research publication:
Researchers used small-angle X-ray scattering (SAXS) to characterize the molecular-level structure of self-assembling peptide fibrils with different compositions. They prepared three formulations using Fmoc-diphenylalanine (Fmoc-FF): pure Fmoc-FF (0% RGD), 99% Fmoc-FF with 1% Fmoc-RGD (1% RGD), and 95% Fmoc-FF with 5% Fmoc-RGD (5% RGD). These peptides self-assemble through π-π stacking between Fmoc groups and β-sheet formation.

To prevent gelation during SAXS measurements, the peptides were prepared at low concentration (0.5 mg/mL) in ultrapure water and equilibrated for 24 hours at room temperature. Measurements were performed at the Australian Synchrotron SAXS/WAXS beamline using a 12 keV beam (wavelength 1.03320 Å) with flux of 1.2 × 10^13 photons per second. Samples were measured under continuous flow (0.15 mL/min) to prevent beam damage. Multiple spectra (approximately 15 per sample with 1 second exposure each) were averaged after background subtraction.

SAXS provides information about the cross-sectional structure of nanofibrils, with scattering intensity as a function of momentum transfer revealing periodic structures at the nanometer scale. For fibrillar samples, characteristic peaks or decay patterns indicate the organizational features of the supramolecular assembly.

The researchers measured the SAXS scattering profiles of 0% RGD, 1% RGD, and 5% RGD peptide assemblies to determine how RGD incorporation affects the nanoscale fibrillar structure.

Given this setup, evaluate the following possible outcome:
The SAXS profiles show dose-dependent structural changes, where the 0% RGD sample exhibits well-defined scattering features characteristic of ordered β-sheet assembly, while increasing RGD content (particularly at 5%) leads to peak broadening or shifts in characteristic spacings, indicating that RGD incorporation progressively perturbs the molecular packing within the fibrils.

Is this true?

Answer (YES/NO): NO